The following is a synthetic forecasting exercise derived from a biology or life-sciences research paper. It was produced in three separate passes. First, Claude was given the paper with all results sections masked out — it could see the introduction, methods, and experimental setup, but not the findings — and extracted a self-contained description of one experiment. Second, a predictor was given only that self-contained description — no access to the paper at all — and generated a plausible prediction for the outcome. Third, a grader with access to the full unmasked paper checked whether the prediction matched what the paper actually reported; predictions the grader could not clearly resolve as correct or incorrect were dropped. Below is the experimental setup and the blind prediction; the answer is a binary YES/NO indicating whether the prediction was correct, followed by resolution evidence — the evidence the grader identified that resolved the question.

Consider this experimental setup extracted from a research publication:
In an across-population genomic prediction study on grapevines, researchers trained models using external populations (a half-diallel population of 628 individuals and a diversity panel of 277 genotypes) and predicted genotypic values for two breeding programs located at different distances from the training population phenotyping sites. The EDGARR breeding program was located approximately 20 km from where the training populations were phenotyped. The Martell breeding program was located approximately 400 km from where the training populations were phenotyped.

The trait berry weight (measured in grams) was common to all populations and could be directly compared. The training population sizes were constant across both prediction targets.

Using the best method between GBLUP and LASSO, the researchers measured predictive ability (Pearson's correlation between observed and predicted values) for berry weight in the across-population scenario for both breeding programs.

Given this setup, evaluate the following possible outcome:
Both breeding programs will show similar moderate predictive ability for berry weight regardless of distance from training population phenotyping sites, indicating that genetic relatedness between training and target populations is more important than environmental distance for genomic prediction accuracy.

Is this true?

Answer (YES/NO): NO